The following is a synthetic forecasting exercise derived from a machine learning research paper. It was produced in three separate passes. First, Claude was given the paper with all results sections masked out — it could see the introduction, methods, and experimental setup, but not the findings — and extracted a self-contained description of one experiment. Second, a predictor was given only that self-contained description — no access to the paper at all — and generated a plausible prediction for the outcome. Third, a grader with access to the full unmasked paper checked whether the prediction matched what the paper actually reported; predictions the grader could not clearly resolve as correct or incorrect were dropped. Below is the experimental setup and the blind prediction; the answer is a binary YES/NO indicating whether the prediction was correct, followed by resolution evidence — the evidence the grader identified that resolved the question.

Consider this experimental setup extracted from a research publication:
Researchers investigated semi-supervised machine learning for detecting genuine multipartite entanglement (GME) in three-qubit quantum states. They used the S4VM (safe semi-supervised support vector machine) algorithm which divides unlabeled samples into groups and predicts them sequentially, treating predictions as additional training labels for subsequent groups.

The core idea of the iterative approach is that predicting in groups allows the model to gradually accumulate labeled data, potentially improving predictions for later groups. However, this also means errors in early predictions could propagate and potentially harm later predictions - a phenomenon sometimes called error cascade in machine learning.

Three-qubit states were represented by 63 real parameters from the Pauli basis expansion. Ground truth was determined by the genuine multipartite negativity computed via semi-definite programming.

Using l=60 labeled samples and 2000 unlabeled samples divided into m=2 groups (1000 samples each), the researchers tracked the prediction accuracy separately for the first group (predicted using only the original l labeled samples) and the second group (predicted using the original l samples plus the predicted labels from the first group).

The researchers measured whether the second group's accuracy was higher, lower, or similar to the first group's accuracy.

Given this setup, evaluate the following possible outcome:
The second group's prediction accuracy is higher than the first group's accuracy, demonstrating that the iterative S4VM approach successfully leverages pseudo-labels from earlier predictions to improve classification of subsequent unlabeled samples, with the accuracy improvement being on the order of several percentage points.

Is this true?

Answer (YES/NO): NO